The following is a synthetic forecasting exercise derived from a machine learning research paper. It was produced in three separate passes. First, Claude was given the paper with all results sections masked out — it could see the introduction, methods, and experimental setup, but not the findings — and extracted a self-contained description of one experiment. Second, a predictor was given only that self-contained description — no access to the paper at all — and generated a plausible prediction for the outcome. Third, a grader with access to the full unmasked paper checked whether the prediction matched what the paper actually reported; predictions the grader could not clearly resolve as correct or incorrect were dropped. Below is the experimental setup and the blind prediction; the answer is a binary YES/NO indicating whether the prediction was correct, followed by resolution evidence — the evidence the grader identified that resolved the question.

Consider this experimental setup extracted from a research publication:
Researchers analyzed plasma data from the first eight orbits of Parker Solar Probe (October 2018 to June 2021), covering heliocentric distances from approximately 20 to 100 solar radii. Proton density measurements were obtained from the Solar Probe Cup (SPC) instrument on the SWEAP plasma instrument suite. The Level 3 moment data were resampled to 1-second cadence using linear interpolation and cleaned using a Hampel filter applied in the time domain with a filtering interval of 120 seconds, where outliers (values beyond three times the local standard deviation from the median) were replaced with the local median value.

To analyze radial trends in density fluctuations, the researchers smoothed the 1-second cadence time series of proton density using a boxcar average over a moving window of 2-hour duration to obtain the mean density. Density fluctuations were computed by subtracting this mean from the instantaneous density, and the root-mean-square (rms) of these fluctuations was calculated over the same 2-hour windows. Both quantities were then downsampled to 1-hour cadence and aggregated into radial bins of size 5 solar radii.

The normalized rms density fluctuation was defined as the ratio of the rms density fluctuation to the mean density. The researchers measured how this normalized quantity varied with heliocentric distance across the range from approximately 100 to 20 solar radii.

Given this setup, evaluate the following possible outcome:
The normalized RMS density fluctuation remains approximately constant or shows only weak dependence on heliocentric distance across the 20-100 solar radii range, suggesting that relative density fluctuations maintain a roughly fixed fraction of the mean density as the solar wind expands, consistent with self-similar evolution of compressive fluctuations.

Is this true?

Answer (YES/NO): YES